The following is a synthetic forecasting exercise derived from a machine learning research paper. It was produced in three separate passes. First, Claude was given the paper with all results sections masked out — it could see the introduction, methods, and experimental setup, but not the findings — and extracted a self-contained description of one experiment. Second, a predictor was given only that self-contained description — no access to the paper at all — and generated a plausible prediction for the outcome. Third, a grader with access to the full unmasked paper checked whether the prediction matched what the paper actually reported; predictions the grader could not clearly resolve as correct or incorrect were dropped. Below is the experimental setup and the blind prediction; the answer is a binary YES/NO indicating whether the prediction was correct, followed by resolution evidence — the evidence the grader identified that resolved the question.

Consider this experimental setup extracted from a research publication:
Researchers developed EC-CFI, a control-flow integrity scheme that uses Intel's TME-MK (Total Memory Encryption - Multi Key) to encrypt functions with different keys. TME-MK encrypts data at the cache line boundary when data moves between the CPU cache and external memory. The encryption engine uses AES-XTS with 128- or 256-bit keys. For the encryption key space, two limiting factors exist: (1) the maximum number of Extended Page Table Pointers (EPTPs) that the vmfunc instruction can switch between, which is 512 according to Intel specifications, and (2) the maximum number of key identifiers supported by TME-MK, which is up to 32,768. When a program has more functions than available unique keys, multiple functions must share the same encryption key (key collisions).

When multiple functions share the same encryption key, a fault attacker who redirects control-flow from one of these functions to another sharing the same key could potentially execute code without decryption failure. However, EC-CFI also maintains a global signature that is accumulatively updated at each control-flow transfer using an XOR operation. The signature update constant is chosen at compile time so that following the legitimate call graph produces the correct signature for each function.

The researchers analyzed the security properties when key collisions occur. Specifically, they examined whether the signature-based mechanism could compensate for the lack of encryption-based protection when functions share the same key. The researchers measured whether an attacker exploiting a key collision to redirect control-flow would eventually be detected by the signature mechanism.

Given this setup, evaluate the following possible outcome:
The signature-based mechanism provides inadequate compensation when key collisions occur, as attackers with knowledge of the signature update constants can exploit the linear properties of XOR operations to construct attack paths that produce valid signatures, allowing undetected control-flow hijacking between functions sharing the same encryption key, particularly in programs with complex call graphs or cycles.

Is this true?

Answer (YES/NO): NO